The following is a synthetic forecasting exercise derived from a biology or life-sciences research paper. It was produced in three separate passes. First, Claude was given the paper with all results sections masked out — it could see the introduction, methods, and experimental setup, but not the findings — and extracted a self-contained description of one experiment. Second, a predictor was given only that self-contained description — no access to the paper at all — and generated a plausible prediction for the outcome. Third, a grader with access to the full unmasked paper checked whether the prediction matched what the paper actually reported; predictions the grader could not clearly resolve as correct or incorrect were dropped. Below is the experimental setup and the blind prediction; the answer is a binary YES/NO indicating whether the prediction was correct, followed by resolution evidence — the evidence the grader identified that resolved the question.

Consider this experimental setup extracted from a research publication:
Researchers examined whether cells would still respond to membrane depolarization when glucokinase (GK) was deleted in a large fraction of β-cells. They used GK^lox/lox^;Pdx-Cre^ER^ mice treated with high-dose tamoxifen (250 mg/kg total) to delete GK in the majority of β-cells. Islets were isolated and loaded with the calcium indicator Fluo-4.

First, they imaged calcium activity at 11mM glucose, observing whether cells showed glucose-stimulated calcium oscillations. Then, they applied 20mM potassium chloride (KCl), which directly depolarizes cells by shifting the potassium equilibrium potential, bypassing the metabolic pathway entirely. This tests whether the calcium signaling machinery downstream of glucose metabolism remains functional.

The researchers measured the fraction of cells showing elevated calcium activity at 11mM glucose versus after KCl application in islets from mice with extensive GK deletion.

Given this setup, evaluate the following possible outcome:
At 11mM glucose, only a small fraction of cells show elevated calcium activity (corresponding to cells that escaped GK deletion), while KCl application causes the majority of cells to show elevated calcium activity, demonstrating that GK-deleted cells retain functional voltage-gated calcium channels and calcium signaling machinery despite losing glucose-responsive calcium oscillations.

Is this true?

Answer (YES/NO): YES